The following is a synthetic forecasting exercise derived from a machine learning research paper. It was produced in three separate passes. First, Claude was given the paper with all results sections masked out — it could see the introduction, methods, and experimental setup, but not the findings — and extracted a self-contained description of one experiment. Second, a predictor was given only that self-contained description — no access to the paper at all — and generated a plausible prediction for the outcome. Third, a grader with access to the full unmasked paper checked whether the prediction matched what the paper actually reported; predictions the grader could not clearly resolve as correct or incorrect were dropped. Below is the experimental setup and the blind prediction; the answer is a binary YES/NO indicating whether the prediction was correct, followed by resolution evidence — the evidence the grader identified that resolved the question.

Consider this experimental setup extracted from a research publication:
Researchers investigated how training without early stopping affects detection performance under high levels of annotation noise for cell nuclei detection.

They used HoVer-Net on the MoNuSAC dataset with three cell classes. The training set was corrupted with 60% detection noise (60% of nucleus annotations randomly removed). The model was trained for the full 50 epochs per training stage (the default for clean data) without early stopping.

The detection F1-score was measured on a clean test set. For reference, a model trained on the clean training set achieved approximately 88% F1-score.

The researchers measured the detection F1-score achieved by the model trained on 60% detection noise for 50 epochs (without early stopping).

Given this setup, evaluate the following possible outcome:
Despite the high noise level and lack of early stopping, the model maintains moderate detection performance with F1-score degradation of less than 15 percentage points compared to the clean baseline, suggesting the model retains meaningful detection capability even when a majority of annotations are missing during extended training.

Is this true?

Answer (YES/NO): NO